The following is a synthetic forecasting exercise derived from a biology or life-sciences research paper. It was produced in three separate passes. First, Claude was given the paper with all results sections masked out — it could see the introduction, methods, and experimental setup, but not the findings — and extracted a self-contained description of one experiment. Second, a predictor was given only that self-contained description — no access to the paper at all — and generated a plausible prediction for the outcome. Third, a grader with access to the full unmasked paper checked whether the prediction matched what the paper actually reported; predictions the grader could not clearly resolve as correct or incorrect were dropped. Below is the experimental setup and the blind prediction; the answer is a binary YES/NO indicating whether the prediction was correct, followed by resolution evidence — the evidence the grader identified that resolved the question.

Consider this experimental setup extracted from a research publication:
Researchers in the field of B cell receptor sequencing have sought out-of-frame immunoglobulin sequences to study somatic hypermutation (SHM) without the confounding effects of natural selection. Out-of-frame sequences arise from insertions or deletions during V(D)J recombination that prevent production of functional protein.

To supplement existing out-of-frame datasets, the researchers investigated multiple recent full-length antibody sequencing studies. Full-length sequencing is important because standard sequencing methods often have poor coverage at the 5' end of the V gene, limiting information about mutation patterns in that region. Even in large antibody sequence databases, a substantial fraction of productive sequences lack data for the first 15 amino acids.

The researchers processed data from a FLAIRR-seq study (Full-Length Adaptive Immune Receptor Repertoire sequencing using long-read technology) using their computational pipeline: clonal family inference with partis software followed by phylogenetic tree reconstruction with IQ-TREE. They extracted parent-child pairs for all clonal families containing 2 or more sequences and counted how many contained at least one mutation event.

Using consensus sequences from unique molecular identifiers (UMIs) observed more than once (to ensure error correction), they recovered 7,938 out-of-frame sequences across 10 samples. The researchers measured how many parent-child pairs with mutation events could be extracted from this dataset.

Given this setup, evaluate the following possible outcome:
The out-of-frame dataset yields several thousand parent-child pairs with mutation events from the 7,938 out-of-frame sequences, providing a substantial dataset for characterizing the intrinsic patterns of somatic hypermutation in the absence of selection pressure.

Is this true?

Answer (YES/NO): NO